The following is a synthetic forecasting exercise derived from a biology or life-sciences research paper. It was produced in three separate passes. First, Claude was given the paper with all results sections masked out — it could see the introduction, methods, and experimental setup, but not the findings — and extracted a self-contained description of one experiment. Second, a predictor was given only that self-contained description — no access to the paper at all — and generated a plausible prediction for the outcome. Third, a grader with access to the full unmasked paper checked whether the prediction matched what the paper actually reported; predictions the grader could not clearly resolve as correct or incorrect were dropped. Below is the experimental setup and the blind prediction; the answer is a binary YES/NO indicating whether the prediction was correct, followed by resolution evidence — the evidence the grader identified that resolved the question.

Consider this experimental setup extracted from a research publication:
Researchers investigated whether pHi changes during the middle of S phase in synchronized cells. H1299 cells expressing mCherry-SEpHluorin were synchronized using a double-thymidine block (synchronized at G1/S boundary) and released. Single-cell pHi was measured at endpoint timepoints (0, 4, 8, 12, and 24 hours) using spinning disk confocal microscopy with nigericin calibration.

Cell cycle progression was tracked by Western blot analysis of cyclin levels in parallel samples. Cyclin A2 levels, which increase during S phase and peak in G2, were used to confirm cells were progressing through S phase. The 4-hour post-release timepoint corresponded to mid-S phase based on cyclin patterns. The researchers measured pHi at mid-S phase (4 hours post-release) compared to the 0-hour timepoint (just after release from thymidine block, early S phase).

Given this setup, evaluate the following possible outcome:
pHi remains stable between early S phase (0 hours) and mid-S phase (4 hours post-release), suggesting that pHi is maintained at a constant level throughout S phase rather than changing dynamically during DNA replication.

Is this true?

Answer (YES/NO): NO